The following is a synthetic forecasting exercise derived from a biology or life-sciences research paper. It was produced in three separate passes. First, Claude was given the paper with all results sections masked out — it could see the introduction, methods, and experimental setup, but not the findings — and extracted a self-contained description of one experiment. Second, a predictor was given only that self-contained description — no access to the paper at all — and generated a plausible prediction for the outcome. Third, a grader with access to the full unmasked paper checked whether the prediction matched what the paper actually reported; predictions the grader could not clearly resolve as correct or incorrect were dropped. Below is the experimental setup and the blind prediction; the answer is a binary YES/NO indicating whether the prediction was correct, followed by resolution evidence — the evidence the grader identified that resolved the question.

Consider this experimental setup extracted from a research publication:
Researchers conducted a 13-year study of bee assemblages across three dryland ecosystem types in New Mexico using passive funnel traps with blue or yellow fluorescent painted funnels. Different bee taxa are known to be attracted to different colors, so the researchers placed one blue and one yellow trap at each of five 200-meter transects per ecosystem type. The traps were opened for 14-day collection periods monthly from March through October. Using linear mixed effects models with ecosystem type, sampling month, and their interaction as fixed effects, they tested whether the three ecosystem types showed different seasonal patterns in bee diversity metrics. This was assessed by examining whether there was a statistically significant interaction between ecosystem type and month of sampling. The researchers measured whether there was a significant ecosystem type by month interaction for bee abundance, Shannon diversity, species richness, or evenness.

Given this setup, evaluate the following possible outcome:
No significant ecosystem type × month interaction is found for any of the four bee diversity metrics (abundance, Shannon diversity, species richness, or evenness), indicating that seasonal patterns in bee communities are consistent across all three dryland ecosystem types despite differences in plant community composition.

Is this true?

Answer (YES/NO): NO